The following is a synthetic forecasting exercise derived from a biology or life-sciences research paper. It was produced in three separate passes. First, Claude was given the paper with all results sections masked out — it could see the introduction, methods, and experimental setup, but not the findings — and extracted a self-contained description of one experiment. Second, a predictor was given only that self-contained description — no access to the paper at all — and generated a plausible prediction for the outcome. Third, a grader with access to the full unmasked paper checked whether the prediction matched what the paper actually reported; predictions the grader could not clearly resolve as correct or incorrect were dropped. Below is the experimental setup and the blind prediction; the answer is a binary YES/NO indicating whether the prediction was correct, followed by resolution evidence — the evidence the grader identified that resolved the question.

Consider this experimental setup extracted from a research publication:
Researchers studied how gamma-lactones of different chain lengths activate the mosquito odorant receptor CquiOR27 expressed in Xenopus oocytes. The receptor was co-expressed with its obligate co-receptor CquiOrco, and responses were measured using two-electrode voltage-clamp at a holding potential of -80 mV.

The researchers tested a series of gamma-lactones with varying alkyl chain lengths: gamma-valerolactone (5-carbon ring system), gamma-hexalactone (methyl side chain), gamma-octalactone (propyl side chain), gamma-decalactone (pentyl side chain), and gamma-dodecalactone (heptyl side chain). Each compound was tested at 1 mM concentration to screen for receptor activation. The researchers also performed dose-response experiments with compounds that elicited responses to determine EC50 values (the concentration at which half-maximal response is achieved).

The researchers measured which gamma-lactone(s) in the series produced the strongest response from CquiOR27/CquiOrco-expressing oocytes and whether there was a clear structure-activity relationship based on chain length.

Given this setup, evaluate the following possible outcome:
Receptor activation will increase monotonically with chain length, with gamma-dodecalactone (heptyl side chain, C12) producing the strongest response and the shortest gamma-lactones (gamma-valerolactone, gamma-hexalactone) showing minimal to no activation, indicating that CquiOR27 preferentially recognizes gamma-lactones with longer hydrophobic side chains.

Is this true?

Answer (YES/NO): NO